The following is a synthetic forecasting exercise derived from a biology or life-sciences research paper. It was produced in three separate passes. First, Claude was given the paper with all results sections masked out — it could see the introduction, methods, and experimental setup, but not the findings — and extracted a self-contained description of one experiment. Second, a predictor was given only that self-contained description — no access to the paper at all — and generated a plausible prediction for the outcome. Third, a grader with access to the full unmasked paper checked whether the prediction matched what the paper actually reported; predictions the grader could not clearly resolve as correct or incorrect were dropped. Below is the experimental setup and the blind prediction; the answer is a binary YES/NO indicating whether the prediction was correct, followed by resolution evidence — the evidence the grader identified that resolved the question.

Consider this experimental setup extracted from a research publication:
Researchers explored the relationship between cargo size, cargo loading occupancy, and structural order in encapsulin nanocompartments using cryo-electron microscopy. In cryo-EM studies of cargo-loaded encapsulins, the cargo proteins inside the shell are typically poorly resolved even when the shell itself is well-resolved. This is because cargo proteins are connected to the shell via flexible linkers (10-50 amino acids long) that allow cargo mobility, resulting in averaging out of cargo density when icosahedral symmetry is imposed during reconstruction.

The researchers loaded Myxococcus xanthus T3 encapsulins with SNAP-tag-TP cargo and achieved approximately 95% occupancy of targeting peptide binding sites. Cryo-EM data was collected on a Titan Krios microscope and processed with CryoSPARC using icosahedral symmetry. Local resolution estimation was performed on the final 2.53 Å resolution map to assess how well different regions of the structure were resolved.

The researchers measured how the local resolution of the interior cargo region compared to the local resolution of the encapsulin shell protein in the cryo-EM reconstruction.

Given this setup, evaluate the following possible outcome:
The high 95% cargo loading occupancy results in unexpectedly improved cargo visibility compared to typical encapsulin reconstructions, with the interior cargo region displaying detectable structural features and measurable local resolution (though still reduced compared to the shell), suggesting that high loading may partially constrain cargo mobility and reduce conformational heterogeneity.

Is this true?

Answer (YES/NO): NO